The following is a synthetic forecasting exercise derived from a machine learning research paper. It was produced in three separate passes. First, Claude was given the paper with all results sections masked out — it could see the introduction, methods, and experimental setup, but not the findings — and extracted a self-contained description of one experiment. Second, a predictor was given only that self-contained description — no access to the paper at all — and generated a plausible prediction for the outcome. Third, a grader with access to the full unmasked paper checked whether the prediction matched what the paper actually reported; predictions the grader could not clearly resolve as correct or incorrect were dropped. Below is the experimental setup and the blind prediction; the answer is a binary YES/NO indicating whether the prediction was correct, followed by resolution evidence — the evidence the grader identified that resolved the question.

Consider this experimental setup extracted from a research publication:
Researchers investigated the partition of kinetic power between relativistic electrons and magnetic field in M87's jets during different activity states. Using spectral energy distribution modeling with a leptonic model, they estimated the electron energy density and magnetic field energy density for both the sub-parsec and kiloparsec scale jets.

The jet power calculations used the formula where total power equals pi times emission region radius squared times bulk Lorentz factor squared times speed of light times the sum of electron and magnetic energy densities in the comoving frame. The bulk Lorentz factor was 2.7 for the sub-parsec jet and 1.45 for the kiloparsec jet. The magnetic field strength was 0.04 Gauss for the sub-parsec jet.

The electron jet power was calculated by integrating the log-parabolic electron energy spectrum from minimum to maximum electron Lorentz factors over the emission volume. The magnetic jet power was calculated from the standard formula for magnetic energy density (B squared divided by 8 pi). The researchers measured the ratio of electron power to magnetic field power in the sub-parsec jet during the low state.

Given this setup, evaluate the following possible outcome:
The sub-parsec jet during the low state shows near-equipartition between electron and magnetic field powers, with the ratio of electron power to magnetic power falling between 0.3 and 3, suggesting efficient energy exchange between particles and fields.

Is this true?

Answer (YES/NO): NO